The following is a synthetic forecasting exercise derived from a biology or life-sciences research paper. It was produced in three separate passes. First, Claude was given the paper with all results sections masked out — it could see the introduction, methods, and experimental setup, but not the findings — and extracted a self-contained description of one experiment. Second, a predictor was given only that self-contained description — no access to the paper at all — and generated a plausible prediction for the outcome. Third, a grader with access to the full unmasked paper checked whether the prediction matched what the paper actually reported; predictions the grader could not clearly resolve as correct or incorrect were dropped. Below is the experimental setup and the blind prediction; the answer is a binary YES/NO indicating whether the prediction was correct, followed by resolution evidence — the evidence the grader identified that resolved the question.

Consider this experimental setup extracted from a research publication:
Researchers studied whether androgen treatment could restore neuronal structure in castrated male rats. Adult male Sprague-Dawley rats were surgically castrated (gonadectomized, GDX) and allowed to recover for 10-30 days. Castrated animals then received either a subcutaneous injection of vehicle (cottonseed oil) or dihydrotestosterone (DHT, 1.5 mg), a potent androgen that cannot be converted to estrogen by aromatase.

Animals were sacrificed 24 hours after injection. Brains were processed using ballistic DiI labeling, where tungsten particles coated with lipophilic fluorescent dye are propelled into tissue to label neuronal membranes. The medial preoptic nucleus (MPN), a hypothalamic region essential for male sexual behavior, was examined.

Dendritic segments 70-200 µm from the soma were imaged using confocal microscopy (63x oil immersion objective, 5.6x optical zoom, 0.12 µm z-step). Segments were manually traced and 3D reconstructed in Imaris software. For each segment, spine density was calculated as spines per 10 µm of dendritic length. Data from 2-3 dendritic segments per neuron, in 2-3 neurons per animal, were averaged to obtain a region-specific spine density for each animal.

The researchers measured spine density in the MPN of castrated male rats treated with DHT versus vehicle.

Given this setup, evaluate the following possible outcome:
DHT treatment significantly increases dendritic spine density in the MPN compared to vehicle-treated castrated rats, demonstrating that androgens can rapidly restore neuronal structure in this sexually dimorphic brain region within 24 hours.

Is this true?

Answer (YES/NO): YES